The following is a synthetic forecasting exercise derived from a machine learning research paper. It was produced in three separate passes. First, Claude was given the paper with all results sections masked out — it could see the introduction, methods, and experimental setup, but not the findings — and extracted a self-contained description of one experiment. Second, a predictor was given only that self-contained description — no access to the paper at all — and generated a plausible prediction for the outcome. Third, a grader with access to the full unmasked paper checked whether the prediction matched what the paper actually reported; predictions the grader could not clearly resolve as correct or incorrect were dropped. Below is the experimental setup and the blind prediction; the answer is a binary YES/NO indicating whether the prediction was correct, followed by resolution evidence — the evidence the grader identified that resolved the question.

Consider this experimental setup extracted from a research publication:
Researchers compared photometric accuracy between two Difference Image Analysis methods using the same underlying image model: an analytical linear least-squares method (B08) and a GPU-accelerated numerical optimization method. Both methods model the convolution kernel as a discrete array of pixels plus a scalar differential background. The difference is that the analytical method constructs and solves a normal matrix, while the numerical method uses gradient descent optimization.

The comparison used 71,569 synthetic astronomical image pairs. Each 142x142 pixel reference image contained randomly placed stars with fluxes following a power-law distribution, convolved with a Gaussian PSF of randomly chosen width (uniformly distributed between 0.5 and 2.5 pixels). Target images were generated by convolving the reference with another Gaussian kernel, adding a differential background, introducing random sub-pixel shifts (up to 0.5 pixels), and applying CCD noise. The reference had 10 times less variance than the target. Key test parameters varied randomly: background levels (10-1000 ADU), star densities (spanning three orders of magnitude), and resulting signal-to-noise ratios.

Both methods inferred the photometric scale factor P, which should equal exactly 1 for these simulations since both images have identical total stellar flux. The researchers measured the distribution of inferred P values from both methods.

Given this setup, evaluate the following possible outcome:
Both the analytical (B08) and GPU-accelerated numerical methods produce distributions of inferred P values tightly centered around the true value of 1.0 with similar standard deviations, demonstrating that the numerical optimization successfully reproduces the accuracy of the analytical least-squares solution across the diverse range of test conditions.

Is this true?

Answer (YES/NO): NO